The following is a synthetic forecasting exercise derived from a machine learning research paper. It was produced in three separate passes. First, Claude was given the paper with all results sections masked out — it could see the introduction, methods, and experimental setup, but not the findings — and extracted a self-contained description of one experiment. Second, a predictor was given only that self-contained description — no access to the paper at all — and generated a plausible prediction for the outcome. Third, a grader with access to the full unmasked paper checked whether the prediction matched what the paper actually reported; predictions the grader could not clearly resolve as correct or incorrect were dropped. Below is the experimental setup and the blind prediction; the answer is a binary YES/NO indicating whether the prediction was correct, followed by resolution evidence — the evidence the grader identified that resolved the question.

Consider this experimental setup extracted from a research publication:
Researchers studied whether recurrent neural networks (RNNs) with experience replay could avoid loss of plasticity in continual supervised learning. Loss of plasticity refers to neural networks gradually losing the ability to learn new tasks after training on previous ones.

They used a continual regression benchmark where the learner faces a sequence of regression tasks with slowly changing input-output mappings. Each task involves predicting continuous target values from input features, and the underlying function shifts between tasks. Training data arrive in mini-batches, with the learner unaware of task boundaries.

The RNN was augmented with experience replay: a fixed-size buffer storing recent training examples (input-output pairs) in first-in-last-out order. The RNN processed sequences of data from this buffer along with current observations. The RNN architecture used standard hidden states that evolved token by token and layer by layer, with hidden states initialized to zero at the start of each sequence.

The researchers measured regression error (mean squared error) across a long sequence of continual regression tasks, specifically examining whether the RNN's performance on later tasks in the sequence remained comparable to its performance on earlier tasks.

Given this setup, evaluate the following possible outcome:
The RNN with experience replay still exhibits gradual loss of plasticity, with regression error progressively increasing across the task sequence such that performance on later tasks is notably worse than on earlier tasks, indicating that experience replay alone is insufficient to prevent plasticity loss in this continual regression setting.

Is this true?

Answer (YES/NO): NO